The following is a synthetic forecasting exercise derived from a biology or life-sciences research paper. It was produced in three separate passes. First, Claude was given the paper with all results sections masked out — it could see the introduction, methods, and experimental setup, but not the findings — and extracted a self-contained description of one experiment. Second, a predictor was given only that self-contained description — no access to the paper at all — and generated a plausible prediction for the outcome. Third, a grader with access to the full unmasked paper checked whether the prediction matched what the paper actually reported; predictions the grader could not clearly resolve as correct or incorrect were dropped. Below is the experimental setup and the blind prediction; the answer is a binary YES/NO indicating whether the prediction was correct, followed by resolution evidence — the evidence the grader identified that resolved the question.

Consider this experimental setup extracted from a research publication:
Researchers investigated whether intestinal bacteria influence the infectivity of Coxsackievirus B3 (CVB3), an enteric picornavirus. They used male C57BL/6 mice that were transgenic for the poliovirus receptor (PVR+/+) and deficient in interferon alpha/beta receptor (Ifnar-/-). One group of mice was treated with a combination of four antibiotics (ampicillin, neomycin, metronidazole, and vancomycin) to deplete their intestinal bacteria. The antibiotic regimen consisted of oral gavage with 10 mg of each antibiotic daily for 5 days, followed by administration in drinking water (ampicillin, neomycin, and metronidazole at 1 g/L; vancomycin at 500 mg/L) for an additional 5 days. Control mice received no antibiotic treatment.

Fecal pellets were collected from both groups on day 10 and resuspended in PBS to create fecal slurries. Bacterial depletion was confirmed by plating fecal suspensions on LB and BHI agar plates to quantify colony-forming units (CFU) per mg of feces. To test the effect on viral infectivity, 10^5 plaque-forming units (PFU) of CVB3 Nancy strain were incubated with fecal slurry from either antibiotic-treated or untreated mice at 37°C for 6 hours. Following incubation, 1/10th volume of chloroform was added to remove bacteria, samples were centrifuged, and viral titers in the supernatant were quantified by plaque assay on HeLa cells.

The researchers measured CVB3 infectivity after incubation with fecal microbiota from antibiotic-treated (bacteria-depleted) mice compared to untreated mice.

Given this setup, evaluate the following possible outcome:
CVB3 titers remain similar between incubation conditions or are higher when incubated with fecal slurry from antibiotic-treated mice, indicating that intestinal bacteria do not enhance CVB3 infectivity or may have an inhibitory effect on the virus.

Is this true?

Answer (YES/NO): NO